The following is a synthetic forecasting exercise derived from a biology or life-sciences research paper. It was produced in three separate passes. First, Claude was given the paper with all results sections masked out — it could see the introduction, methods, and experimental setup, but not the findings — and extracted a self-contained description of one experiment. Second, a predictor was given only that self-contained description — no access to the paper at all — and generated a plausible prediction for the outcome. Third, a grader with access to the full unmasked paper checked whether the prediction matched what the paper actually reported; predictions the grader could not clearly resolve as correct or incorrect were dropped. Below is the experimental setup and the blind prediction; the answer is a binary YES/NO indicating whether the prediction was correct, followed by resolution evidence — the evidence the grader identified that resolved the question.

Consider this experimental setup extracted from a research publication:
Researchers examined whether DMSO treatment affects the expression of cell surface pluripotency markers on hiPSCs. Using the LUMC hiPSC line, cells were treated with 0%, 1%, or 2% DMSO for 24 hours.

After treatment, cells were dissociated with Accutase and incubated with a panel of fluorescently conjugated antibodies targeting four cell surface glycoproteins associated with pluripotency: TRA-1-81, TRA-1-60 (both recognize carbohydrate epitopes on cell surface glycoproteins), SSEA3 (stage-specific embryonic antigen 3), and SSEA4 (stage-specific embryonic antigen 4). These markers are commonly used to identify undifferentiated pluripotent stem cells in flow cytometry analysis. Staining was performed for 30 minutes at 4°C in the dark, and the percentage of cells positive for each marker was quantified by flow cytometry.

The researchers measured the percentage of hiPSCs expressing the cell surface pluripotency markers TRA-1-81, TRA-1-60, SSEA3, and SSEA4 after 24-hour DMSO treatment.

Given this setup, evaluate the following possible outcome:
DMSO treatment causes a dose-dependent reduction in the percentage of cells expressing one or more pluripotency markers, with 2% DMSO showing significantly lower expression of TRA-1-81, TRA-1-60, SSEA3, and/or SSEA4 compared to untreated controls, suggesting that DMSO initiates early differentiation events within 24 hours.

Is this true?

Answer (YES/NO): NO